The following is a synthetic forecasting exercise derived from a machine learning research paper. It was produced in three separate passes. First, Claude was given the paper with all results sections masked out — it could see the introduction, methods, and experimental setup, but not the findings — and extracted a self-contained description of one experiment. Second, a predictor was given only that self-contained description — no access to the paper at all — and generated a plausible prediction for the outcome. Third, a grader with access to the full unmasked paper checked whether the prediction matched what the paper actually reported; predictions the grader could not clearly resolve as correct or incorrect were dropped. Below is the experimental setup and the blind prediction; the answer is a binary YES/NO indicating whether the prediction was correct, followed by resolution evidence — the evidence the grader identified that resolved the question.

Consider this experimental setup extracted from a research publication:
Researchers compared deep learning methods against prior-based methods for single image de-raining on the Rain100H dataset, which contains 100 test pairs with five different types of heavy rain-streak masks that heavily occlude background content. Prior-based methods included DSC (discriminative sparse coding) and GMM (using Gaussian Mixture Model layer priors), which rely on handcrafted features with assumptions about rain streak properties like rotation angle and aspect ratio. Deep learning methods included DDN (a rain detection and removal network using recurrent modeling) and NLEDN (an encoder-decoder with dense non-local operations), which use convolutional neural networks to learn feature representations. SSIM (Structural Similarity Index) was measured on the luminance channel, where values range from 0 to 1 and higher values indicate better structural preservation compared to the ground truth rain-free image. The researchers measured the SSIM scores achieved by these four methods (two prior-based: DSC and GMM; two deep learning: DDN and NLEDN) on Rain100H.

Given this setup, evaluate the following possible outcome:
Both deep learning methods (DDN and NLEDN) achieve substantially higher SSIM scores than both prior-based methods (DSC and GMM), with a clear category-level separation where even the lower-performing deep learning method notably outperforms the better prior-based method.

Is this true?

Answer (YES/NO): YES